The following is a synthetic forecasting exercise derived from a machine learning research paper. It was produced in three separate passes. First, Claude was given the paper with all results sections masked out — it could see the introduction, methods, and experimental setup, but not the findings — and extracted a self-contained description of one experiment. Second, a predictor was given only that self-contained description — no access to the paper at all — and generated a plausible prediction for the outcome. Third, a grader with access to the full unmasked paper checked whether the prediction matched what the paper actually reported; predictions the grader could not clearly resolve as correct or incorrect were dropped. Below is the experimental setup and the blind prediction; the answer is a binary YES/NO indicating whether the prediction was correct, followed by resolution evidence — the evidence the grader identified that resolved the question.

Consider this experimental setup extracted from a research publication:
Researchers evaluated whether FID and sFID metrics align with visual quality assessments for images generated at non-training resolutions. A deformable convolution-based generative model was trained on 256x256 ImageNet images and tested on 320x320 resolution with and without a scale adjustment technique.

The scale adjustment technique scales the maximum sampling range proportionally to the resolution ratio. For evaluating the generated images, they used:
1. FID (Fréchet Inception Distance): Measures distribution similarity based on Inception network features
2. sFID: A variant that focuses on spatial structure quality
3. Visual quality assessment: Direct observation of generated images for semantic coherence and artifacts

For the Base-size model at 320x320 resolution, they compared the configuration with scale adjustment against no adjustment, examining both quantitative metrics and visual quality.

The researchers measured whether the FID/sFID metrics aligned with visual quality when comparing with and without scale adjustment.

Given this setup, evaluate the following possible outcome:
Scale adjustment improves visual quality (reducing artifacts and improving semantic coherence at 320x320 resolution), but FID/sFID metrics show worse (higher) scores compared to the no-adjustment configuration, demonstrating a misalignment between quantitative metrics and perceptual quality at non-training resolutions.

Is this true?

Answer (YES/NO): YES